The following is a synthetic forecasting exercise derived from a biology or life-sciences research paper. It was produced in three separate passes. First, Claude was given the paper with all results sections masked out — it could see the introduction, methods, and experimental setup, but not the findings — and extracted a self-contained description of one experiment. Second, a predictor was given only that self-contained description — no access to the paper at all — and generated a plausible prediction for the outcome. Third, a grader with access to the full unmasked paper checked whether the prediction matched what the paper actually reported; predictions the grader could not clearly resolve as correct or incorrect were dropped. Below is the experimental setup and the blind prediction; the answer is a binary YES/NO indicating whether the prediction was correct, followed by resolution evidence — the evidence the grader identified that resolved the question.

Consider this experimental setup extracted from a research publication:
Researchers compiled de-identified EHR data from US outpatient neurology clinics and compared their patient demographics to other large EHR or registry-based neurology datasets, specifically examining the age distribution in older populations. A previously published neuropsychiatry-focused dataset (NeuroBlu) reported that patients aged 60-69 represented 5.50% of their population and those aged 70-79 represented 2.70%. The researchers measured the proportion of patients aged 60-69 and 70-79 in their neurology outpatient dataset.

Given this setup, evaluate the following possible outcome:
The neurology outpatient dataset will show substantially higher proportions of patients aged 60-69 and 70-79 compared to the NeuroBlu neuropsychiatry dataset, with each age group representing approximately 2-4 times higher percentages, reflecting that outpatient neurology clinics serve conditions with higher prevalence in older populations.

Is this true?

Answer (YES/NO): NO